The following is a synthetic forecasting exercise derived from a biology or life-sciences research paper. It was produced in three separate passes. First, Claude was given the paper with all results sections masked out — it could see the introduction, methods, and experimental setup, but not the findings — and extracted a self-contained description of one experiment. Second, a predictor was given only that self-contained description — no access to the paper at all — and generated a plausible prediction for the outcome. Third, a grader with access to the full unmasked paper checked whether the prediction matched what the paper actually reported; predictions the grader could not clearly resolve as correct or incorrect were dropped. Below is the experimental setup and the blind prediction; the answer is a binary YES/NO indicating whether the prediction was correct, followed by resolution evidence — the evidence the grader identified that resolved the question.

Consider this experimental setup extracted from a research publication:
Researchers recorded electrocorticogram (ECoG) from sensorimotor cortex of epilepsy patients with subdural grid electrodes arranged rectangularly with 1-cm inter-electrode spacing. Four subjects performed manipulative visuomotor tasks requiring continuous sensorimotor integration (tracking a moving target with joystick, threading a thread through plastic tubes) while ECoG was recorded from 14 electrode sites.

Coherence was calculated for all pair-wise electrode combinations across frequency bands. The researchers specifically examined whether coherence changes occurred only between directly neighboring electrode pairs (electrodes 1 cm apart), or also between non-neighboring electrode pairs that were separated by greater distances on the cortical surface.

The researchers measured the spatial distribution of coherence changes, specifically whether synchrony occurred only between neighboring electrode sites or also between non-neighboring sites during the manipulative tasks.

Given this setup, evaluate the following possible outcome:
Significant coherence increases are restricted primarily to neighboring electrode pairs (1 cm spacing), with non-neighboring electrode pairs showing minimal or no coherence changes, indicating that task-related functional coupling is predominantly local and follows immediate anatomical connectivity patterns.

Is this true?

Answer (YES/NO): NO